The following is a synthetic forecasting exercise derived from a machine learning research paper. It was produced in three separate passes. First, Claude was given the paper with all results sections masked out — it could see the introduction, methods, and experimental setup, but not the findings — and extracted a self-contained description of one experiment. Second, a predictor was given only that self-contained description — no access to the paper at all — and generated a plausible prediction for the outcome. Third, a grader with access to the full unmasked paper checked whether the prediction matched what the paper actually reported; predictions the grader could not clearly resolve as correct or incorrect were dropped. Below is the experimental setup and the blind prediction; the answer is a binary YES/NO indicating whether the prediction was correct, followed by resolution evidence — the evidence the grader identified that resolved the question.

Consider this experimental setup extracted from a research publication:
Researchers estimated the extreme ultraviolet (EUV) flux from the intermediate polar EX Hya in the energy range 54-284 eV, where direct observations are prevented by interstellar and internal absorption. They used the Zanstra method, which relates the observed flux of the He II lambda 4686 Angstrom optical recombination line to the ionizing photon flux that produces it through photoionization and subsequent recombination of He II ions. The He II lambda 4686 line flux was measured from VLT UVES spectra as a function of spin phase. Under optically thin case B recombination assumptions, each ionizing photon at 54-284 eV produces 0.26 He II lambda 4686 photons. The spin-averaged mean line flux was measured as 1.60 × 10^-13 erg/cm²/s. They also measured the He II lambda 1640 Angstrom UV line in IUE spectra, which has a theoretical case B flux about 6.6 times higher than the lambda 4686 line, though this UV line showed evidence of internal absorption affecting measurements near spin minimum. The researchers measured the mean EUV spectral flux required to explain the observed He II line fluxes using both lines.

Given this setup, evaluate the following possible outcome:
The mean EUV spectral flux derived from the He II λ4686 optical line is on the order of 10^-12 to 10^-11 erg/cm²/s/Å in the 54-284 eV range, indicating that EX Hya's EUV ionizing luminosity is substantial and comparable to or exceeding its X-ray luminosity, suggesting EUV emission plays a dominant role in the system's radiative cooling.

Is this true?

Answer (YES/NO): NO